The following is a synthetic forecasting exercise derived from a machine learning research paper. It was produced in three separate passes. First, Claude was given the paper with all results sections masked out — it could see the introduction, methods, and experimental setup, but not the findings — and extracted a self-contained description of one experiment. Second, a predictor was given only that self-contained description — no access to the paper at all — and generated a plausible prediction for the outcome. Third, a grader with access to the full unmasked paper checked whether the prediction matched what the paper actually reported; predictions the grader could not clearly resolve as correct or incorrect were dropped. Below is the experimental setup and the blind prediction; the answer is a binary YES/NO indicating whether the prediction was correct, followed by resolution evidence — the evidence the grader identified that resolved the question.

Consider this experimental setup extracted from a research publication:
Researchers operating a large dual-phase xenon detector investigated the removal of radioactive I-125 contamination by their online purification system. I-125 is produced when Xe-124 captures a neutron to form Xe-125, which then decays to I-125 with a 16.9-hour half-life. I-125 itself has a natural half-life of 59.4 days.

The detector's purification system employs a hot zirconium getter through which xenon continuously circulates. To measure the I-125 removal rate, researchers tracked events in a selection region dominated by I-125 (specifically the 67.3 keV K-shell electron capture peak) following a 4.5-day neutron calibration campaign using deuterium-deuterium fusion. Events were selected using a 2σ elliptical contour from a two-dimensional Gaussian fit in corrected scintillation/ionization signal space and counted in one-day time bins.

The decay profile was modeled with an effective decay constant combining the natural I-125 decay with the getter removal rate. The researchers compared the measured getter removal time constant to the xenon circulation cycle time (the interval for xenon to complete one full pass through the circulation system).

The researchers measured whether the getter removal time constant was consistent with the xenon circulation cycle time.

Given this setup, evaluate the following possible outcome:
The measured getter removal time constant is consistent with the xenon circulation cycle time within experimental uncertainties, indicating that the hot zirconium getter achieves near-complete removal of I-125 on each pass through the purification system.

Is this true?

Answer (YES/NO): YES